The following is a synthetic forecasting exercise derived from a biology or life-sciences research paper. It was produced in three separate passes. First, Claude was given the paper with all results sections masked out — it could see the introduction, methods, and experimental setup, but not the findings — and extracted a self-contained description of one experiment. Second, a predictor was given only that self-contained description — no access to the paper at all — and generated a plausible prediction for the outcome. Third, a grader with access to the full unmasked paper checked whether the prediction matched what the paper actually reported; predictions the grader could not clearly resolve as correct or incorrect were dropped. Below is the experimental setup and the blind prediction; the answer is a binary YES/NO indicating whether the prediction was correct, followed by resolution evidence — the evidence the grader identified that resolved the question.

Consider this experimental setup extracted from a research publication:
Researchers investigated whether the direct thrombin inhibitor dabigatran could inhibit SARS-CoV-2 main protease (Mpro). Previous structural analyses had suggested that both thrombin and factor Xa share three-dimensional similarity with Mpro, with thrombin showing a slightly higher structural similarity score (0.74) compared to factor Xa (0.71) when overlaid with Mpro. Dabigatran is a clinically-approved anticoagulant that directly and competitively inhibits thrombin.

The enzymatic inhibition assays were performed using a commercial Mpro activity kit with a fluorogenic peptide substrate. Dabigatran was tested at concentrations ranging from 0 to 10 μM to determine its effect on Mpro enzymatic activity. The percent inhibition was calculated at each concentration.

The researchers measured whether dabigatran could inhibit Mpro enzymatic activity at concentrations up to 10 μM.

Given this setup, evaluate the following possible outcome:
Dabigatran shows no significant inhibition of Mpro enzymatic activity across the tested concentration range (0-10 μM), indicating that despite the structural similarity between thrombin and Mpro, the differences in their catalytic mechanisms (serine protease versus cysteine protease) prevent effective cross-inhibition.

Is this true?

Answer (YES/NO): NO